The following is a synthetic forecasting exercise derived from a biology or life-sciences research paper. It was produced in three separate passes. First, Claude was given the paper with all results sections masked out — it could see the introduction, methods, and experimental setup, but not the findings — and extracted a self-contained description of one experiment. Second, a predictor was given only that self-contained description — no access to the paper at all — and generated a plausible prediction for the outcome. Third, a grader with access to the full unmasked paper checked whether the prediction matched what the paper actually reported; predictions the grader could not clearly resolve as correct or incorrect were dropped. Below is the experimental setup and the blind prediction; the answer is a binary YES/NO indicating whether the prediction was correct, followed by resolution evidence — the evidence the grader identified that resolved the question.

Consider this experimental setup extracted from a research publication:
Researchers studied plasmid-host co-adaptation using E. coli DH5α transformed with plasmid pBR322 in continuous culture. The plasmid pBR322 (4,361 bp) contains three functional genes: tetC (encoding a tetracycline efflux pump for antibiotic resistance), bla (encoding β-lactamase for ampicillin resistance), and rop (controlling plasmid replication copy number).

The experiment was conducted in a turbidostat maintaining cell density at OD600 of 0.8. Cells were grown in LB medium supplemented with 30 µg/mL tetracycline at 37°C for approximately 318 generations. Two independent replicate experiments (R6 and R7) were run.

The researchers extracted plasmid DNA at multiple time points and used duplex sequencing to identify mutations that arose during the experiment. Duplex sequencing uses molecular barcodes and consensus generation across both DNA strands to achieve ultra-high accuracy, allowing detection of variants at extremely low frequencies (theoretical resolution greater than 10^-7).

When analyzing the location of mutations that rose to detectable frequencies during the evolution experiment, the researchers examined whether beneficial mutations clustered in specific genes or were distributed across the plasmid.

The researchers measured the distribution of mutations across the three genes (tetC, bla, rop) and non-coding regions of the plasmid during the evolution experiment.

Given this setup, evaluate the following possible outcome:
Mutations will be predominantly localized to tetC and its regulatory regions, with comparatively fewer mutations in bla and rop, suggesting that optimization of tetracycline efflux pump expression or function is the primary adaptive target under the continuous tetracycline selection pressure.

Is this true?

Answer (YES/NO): NO